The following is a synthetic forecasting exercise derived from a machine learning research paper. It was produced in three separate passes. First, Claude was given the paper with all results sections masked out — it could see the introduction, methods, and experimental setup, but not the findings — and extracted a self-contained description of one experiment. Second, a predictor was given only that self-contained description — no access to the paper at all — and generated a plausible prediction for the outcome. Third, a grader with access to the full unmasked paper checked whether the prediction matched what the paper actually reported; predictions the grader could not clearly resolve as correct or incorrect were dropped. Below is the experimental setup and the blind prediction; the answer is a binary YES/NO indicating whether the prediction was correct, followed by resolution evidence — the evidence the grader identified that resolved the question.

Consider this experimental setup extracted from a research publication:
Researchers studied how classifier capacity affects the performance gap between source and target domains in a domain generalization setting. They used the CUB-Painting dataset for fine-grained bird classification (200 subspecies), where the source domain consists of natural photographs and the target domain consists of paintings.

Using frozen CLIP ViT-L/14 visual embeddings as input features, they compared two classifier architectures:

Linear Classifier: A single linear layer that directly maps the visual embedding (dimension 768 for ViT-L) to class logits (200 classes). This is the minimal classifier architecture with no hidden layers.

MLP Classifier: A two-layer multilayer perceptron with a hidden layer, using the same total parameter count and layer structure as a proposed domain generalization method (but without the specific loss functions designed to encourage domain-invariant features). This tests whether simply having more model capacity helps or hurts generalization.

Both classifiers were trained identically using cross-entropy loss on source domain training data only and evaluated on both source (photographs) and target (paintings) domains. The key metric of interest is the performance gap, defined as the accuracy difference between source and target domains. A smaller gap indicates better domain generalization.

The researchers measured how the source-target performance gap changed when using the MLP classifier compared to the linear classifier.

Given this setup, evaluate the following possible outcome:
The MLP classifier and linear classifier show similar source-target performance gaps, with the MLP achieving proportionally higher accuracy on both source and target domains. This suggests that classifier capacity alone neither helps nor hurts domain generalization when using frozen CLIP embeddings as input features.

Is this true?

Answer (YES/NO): NO